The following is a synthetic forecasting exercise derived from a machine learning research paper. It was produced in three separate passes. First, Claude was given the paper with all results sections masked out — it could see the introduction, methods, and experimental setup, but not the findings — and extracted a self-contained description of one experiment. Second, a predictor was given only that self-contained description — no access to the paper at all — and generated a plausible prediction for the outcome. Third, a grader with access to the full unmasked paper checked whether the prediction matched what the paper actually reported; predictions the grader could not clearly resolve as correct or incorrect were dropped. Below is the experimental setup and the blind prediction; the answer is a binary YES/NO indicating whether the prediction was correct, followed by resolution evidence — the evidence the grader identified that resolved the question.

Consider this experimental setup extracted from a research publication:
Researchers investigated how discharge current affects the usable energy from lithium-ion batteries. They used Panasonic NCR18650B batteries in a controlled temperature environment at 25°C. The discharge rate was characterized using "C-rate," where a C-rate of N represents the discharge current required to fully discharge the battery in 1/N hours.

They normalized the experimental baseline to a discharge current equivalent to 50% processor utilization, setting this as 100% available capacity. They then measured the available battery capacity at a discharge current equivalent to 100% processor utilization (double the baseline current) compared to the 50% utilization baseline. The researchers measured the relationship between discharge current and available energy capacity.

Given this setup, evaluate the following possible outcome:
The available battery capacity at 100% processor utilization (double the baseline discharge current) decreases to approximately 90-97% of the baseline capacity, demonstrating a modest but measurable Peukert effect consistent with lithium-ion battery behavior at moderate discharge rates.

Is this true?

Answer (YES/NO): NO